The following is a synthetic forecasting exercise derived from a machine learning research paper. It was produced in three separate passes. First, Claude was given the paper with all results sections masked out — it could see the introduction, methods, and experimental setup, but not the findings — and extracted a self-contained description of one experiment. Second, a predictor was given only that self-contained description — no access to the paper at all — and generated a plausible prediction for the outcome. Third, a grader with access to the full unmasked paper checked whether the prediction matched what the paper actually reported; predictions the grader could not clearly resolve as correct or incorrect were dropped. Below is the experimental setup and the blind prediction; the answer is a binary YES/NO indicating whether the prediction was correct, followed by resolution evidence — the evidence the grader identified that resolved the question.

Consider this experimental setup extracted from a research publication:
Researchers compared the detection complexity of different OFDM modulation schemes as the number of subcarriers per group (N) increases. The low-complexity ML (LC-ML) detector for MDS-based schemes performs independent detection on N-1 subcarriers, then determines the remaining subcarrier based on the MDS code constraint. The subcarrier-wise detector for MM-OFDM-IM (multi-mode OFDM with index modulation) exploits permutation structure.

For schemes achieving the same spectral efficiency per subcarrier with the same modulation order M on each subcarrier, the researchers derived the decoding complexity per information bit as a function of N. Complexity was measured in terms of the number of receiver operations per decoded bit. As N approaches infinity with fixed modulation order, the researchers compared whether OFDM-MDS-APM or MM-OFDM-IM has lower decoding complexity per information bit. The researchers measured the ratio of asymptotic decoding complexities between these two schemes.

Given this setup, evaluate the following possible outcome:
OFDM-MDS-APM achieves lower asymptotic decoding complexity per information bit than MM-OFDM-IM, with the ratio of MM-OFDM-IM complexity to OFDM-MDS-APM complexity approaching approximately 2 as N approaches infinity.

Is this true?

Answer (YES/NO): NO